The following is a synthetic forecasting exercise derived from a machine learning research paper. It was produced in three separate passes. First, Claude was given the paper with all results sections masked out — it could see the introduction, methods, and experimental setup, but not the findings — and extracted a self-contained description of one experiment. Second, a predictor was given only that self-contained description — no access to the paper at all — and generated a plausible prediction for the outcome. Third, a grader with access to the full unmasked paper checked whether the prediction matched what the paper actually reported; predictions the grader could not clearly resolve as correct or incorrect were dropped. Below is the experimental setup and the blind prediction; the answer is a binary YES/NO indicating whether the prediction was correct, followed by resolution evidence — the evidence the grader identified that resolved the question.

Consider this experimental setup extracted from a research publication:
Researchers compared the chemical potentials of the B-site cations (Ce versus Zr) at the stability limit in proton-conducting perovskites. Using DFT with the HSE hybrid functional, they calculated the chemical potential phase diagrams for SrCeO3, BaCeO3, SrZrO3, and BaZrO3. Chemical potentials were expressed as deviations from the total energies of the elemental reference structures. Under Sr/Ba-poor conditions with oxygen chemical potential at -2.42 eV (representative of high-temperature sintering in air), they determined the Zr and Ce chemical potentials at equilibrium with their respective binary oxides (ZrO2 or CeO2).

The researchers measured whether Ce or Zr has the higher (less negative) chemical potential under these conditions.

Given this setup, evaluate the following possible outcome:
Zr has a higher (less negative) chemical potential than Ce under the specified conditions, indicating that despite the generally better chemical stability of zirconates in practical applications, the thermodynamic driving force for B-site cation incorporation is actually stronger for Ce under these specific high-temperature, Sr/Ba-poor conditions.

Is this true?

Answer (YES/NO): YES